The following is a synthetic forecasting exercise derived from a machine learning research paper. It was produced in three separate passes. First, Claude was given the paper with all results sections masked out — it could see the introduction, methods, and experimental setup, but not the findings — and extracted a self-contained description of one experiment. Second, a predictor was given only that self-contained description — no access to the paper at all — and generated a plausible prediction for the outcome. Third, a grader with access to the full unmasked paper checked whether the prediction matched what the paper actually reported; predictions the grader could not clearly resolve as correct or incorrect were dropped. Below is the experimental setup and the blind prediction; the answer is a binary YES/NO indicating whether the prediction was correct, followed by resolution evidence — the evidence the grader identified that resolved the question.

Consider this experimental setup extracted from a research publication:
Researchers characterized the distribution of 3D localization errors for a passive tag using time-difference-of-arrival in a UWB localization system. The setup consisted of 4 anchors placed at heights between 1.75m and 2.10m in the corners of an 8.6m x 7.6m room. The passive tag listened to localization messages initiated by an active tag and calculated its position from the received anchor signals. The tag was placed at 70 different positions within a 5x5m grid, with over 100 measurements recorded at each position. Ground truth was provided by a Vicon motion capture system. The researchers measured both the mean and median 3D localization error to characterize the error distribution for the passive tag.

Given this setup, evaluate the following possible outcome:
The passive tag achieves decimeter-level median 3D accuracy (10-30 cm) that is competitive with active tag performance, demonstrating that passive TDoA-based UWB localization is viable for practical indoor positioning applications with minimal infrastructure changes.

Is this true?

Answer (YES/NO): NO